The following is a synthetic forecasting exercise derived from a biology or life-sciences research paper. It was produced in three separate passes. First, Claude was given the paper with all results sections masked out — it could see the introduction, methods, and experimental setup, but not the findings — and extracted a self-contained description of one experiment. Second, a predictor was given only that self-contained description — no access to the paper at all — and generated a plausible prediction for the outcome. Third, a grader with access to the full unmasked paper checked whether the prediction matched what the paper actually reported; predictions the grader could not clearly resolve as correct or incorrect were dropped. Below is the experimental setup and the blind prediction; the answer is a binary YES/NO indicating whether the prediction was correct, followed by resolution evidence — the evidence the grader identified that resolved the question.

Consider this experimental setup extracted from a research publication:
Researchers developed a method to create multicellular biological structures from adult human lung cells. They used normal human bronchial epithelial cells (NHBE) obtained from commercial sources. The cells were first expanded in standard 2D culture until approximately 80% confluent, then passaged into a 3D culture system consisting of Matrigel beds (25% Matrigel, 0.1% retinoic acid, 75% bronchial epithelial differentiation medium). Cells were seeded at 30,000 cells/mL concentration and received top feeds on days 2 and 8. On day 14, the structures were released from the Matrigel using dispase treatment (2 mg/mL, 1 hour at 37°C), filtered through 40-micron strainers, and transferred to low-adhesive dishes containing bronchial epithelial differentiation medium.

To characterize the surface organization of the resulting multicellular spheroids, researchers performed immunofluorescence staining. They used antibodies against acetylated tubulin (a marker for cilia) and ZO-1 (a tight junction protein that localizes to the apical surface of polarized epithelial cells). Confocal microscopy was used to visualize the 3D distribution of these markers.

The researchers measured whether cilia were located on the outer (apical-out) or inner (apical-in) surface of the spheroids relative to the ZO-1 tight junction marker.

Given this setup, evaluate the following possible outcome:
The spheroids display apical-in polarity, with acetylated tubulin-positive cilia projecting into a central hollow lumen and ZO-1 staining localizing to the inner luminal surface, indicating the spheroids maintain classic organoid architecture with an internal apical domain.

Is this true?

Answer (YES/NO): NO